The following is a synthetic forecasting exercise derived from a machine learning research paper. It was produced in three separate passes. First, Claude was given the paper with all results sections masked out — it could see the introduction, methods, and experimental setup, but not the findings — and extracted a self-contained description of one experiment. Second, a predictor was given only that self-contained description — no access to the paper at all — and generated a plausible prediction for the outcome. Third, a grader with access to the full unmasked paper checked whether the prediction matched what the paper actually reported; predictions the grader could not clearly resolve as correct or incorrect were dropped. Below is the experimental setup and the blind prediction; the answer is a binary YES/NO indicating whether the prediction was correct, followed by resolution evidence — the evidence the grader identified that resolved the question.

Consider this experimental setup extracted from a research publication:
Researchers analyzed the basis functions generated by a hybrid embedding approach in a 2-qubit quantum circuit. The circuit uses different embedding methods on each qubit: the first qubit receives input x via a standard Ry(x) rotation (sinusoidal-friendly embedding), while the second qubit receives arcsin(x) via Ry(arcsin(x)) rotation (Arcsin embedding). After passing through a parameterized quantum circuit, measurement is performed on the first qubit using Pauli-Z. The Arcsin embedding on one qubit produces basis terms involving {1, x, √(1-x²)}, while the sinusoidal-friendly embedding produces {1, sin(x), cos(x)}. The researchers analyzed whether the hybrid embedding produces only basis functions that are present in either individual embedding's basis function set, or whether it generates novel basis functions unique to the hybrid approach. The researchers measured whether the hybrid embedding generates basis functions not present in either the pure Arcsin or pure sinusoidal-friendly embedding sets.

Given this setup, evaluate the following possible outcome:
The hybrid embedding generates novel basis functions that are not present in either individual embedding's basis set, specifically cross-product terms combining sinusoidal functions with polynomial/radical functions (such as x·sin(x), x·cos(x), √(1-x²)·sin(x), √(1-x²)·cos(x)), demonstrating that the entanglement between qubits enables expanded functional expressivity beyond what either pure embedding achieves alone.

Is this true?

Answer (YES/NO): NO